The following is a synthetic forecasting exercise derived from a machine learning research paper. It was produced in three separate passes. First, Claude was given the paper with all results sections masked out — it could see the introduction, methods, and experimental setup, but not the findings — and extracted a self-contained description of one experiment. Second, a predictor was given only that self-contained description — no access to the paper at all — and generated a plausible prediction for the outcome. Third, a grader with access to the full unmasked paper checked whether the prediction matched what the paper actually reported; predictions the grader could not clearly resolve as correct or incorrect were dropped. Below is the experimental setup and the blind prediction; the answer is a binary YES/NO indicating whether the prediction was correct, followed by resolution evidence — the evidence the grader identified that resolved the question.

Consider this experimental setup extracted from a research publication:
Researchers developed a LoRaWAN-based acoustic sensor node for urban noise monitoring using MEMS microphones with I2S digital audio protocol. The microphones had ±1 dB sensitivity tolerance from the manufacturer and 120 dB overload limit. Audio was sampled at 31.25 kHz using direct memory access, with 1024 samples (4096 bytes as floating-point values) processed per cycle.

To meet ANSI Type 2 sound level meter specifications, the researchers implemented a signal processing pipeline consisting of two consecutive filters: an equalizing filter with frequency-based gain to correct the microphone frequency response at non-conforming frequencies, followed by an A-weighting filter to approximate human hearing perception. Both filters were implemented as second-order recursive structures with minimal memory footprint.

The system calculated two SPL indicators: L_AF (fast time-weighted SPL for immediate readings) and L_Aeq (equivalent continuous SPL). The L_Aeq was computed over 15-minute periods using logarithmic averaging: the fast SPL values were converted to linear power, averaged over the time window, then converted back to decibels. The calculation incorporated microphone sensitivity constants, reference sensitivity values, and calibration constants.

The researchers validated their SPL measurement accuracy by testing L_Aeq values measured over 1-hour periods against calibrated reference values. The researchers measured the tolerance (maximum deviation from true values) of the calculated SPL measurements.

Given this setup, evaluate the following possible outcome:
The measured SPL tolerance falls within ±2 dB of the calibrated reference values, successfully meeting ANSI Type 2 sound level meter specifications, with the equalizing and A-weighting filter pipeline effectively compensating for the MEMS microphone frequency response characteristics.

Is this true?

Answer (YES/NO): YES